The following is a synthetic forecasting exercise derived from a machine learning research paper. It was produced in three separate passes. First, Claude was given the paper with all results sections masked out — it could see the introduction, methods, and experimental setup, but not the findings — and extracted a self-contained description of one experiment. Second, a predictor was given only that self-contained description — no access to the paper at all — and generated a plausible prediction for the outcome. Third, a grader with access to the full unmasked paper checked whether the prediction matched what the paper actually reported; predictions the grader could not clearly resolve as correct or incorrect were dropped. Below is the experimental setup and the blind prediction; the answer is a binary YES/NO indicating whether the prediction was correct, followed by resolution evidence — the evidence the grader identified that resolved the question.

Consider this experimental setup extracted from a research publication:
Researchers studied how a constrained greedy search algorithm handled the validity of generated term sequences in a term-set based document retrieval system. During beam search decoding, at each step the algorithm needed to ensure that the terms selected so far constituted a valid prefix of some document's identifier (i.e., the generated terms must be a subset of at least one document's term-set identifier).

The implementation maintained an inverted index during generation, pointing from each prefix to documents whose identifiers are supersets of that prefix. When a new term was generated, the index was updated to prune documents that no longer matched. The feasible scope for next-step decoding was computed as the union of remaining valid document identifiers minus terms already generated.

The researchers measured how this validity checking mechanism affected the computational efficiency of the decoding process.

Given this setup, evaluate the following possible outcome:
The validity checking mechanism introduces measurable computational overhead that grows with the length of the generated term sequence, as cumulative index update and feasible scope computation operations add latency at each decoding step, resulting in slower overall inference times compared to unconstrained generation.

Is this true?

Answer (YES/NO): NO